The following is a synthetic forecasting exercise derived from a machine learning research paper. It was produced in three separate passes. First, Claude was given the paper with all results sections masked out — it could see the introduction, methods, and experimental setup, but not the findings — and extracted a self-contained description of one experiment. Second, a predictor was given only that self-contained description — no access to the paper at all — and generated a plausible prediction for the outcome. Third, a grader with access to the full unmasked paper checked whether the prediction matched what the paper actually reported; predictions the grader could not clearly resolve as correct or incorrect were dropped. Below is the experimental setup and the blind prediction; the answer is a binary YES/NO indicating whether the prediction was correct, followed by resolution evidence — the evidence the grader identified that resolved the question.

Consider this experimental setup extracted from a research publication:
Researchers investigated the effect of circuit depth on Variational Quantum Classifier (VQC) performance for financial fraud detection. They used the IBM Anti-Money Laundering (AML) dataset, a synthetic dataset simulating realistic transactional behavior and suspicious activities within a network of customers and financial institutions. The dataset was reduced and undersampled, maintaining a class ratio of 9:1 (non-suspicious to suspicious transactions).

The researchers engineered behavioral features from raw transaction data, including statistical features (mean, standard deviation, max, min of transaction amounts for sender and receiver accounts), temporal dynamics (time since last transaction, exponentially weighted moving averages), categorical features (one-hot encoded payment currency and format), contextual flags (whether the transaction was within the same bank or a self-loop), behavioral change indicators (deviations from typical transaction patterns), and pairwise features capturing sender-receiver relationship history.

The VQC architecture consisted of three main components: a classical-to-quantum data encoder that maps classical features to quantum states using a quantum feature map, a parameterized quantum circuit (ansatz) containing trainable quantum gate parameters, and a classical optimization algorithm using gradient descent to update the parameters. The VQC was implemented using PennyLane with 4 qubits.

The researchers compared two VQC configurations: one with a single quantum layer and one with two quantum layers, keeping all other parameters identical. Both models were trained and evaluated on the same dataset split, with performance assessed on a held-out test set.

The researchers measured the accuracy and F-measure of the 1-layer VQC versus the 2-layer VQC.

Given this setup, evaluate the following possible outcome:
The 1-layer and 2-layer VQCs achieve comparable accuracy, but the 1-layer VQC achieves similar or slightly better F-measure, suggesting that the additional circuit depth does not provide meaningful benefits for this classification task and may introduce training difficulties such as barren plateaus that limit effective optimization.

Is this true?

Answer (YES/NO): NO